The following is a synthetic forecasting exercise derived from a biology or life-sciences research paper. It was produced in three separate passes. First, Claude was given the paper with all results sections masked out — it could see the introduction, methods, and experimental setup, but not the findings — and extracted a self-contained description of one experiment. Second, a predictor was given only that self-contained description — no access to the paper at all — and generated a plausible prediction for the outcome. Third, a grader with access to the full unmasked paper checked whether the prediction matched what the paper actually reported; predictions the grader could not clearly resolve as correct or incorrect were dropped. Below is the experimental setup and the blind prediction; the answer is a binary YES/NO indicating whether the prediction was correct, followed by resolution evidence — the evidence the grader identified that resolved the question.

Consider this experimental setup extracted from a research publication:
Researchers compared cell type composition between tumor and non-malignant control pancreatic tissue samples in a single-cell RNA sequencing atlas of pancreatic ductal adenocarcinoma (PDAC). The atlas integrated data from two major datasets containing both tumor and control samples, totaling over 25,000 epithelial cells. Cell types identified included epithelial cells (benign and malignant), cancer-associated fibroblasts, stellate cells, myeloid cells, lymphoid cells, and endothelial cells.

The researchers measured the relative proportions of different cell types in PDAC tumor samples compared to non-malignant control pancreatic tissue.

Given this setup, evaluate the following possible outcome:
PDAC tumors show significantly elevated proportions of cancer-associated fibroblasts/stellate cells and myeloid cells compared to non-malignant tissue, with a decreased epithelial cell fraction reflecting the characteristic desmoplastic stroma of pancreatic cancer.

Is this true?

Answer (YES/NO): NO